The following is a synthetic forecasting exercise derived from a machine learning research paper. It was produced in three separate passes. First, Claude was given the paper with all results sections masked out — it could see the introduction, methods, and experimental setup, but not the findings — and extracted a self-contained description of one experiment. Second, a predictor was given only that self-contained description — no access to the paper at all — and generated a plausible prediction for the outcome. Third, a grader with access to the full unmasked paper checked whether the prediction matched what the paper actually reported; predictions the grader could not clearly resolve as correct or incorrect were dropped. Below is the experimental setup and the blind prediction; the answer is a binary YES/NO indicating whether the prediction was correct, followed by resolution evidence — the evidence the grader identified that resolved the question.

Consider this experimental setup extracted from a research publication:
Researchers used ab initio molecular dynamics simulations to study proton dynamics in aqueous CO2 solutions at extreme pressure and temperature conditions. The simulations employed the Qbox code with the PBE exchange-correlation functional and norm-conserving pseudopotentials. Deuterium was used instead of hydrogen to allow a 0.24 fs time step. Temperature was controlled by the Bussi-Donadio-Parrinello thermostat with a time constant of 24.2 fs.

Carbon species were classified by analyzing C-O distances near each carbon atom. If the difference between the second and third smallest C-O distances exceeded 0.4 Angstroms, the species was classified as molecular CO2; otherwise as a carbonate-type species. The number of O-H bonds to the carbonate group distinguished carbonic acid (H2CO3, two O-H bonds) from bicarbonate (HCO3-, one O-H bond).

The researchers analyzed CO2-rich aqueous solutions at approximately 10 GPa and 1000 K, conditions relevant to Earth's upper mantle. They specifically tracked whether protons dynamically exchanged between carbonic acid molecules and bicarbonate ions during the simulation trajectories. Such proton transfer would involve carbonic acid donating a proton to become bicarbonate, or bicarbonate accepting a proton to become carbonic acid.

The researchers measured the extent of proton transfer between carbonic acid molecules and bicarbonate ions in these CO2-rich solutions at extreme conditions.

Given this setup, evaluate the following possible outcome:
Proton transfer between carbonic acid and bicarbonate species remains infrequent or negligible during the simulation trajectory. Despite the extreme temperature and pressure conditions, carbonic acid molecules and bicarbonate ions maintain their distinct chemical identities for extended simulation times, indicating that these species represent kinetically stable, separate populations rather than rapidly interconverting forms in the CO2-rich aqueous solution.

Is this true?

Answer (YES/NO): NO